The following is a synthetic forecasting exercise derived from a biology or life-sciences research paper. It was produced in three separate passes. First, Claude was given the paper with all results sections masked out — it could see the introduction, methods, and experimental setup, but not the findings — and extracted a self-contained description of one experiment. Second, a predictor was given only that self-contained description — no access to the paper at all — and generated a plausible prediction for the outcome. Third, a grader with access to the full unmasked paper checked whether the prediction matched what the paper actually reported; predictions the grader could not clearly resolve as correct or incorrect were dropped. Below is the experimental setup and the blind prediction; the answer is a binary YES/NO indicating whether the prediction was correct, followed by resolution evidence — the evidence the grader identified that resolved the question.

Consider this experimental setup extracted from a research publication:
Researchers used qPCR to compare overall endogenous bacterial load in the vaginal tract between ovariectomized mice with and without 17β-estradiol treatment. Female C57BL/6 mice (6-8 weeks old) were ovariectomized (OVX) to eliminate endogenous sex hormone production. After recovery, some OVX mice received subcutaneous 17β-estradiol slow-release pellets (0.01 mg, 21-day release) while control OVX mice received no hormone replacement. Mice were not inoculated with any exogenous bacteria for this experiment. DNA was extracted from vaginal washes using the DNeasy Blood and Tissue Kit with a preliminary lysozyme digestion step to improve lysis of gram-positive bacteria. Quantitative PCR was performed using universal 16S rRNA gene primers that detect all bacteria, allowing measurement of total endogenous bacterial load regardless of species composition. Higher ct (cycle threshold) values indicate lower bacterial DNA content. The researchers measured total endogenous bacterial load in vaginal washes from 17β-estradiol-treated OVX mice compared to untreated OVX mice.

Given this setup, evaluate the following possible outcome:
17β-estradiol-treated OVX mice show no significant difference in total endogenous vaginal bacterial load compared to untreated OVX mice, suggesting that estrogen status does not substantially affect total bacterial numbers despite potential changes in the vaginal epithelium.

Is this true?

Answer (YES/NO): NO